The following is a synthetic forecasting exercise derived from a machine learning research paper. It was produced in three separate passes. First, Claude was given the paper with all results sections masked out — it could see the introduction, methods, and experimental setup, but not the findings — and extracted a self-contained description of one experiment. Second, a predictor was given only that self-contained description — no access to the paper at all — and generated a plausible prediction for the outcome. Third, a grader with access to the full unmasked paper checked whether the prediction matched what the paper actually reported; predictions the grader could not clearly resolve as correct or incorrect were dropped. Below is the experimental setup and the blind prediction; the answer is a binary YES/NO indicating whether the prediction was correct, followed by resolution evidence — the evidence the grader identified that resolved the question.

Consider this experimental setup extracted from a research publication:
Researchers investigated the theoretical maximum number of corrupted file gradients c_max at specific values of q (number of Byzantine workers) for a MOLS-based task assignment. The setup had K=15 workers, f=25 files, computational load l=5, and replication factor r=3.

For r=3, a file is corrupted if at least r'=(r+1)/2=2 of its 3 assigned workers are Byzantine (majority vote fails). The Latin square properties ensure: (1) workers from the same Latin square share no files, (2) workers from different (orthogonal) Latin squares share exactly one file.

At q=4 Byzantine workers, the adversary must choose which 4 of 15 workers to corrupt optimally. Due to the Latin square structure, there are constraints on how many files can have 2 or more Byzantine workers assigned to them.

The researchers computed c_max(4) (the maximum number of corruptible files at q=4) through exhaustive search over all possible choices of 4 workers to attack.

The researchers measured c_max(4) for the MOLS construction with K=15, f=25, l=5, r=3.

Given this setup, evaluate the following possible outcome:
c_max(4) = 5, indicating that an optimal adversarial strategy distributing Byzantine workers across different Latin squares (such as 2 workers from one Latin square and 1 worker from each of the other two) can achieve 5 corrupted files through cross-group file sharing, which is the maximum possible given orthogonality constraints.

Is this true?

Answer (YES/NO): YES